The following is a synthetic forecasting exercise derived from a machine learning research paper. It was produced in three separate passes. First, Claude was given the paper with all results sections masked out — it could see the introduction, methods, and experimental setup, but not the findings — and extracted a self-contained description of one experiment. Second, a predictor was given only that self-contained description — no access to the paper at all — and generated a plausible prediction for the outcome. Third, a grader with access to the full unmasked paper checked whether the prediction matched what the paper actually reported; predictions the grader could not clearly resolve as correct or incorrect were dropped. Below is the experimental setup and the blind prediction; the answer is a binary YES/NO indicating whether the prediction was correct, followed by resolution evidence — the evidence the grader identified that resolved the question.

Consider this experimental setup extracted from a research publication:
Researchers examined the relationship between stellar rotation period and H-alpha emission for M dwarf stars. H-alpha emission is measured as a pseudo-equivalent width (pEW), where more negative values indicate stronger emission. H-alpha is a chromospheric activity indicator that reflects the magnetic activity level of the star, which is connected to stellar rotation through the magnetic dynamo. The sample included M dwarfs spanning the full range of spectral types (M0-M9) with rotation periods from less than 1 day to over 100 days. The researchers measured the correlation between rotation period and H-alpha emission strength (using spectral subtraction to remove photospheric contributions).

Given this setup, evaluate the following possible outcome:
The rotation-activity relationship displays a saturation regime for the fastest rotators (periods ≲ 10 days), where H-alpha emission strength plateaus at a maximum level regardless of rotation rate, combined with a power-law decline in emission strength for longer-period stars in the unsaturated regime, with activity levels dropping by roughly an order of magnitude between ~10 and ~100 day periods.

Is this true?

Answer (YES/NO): NO